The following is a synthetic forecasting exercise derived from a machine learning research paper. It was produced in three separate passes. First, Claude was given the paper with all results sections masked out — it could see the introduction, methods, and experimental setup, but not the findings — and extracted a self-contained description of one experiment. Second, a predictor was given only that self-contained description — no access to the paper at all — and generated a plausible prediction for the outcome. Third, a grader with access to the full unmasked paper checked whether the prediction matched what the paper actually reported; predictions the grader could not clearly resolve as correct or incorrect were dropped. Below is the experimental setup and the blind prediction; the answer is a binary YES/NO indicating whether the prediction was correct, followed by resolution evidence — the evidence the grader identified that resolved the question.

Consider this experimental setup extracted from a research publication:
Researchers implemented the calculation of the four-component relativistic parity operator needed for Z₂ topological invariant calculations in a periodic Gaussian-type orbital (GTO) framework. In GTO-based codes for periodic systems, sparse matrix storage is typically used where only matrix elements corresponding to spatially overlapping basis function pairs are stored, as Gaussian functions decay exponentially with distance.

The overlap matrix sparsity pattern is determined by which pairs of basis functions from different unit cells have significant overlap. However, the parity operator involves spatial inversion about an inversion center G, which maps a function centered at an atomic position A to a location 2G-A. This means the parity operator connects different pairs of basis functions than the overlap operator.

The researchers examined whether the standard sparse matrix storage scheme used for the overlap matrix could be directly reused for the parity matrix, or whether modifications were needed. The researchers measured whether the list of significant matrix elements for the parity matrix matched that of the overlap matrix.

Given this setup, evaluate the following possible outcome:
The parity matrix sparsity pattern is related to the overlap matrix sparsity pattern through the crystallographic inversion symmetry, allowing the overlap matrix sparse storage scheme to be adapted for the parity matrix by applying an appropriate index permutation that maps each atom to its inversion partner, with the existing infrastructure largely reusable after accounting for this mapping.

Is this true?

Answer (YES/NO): NO